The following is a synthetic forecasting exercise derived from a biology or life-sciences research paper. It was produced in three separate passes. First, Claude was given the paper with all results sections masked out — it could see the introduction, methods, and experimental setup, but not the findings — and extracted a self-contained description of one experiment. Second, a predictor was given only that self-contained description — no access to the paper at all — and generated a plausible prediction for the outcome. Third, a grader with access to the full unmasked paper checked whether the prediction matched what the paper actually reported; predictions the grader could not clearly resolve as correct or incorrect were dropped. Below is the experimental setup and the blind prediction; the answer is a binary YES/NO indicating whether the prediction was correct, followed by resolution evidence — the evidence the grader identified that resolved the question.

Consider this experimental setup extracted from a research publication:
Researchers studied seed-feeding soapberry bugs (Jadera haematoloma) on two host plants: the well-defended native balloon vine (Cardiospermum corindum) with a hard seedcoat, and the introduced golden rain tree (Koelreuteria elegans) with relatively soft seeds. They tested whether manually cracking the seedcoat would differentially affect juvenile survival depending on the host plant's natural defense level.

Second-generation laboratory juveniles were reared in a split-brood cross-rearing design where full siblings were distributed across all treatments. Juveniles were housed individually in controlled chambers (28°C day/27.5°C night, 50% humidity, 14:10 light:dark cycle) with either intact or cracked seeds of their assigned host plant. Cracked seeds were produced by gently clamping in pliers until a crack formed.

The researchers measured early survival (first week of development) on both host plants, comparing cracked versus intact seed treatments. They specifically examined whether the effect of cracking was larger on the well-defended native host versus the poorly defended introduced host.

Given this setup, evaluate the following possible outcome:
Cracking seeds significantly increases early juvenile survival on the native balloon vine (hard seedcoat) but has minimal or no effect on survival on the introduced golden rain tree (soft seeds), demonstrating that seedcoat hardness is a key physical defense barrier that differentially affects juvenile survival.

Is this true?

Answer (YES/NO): NO